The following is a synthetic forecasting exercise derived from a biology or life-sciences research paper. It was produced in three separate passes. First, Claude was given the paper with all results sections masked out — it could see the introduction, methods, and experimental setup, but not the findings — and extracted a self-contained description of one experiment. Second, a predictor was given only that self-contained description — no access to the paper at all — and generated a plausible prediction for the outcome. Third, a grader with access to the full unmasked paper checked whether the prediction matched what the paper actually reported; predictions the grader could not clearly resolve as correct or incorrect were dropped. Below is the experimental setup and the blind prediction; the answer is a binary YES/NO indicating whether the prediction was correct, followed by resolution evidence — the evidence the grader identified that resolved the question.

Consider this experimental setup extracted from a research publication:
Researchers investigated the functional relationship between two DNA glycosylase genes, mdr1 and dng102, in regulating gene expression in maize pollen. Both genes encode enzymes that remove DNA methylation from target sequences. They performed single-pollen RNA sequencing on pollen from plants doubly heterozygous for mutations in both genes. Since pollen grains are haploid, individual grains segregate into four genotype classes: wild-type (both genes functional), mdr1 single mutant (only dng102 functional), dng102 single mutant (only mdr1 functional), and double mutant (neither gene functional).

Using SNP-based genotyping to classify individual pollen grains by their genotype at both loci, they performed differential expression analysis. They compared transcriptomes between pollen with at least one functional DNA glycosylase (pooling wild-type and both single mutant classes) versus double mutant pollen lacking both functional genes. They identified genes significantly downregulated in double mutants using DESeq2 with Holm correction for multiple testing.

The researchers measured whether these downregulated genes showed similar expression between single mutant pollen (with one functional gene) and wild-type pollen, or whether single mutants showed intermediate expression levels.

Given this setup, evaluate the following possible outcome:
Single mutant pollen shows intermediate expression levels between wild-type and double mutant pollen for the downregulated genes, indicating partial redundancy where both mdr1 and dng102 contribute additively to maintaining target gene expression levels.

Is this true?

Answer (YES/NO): NO